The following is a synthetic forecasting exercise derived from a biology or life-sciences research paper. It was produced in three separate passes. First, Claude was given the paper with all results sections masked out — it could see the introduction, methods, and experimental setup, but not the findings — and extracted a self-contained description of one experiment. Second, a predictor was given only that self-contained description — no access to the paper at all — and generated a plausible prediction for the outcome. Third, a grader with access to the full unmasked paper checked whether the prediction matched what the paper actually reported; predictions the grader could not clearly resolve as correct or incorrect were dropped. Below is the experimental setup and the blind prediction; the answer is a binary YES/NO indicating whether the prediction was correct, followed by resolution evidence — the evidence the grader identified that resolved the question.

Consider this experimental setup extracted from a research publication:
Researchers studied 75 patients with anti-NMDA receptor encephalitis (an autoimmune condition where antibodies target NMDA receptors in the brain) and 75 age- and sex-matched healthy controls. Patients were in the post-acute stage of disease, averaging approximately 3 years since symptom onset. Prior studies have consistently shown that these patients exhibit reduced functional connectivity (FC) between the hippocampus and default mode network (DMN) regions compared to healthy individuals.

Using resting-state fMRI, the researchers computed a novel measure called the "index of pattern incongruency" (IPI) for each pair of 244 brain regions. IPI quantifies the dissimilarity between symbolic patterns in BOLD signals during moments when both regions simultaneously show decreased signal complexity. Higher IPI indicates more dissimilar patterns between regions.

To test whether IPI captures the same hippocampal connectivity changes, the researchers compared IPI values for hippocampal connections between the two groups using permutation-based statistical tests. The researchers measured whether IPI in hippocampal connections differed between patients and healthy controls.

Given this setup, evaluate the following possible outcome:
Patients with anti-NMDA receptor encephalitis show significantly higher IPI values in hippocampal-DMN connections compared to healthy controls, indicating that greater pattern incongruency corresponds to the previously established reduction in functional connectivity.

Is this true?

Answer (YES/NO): YES